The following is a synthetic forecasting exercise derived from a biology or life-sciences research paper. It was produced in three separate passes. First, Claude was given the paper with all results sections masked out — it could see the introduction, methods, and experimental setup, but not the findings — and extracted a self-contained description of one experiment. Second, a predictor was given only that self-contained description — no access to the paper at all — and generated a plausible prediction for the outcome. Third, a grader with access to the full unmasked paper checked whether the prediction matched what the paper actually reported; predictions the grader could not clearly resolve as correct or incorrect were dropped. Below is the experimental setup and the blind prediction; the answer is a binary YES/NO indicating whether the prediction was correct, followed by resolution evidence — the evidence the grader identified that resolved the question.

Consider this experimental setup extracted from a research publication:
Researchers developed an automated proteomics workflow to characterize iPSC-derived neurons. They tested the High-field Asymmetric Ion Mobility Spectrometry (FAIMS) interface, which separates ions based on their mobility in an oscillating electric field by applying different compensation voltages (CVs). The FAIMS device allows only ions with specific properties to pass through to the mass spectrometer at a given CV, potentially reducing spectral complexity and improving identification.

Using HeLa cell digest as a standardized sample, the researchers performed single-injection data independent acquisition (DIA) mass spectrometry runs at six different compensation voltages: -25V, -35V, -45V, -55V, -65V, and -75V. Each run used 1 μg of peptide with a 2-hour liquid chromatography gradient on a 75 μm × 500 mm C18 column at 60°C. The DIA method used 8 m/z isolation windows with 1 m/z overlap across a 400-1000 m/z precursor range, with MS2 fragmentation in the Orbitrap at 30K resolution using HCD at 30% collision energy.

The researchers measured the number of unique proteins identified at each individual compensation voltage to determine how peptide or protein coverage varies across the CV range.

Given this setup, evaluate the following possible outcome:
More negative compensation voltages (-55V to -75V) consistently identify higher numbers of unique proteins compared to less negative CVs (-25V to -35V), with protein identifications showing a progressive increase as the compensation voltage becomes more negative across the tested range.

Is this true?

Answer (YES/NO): NO